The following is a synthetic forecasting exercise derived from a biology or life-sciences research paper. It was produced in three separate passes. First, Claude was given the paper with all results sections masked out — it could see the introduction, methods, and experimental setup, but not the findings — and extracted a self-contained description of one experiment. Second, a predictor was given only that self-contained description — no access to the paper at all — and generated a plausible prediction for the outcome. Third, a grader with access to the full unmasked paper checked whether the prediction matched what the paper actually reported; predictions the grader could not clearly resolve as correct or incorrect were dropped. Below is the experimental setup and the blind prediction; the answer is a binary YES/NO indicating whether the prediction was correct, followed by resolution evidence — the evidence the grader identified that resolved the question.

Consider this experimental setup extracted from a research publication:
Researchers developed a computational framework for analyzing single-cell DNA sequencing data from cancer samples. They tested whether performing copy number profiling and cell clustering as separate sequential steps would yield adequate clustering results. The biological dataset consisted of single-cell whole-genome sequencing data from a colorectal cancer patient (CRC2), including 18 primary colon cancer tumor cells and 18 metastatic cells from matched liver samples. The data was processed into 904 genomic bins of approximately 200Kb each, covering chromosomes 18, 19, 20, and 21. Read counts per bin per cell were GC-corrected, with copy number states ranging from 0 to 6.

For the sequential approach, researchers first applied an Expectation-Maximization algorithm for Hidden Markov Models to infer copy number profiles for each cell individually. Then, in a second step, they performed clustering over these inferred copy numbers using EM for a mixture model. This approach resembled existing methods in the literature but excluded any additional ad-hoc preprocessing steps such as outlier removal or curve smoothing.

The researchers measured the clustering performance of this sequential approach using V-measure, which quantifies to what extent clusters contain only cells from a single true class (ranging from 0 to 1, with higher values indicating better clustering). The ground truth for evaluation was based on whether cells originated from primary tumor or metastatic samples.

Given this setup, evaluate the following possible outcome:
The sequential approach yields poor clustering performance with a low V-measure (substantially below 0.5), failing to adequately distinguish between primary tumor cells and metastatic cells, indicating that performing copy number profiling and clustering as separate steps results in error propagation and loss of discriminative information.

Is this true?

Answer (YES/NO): YES